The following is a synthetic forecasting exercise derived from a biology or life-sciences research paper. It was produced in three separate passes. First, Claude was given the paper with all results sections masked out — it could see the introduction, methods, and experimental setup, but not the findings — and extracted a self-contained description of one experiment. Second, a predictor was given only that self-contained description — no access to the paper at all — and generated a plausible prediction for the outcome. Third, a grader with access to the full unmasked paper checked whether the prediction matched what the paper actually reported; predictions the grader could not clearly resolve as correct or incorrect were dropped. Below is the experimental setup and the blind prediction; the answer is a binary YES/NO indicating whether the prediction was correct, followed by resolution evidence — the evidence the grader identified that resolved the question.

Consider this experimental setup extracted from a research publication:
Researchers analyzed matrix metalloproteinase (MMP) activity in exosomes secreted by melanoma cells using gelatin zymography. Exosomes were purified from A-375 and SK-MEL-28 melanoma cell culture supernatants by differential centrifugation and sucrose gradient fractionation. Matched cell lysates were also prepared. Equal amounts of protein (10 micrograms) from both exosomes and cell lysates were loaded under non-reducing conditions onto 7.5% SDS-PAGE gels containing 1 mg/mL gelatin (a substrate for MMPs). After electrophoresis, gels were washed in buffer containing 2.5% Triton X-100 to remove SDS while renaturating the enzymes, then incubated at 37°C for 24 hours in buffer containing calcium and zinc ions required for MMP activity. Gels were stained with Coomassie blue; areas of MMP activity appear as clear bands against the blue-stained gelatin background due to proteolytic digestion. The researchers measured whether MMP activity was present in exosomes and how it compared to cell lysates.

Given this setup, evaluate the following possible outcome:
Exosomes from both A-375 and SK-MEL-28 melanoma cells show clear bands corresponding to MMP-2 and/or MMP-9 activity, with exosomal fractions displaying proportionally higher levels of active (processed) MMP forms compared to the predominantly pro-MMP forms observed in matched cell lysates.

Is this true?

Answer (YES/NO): NO